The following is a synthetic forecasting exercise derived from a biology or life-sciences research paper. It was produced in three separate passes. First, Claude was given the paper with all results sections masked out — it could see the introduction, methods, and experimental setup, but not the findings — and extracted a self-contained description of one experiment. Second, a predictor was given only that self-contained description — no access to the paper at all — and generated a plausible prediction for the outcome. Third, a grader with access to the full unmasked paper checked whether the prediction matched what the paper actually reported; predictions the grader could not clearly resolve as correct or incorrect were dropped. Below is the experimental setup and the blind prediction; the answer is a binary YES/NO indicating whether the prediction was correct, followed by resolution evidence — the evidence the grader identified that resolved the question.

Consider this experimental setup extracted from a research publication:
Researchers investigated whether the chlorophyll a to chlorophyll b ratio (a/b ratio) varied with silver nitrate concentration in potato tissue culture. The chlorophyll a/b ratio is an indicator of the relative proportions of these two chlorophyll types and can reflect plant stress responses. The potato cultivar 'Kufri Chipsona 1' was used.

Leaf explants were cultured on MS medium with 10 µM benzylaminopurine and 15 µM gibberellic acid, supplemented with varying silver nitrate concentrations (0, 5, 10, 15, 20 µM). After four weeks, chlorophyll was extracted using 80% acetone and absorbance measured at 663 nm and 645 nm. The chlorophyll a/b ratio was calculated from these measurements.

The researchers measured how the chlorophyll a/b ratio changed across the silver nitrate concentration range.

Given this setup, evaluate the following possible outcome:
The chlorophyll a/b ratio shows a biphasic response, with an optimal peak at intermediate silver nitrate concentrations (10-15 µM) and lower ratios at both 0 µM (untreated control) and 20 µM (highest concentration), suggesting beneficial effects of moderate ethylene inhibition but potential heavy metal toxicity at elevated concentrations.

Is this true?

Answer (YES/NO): NO